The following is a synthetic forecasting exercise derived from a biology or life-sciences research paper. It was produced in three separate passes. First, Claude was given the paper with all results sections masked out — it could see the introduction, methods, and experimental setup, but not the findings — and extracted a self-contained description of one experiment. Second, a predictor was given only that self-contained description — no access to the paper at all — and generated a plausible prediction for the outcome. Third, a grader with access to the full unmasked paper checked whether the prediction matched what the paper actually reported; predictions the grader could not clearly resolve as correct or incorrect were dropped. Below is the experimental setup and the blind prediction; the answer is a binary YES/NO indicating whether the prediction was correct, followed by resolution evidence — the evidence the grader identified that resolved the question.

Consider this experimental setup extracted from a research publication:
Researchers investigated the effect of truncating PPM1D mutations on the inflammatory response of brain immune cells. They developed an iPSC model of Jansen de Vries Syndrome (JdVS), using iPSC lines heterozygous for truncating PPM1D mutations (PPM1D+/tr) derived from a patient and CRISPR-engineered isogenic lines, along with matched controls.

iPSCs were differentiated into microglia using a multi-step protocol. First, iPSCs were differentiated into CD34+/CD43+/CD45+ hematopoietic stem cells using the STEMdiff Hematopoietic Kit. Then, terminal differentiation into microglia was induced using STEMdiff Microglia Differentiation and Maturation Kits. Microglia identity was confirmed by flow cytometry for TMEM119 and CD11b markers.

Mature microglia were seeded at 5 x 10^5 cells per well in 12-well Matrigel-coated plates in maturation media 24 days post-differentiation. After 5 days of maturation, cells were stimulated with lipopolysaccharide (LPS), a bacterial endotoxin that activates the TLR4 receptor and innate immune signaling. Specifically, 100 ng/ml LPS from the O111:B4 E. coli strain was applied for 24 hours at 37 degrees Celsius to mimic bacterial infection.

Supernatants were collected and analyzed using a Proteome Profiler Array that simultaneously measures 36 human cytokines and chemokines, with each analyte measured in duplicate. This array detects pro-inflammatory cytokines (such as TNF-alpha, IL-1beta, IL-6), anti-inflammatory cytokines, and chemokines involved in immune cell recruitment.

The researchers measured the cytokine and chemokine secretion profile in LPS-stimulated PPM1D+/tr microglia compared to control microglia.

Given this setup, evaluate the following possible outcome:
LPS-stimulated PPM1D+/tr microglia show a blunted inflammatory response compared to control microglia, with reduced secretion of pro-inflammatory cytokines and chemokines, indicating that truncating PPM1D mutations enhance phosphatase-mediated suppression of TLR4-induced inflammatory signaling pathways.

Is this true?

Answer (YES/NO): YES